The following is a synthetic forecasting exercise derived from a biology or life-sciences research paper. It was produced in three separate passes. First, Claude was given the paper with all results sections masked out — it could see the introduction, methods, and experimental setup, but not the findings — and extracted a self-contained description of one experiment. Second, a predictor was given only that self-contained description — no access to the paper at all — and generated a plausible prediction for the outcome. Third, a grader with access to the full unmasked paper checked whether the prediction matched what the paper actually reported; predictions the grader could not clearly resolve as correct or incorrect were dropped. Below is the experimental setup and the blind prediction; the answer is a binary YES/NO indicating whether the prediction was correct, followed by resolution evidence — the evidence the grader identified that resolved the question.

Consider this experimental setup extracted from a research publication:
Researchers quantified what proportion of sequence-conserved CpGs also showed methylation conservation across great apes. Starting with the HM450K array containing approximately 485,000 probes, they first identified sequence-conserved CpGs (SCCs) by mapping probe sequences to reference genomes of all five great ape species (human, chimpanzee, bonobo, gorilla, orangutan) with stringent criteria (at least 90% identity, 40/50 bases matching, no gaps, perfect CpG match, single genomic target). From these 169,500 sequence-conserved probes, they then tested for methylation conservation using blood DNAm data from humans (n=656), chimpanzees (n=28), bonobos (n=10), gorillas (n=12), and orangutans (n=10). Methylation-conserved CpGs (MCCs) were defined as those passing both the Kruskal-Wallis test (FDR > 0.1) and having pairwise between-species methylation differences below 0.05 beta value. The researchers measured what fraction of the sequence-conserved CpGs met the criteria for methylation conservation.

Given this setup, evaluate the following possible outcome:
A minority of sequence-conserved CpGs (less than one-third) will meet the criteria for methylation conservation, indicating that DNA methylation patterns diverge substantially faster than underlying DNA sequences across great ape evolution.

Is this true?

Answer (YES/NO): YES